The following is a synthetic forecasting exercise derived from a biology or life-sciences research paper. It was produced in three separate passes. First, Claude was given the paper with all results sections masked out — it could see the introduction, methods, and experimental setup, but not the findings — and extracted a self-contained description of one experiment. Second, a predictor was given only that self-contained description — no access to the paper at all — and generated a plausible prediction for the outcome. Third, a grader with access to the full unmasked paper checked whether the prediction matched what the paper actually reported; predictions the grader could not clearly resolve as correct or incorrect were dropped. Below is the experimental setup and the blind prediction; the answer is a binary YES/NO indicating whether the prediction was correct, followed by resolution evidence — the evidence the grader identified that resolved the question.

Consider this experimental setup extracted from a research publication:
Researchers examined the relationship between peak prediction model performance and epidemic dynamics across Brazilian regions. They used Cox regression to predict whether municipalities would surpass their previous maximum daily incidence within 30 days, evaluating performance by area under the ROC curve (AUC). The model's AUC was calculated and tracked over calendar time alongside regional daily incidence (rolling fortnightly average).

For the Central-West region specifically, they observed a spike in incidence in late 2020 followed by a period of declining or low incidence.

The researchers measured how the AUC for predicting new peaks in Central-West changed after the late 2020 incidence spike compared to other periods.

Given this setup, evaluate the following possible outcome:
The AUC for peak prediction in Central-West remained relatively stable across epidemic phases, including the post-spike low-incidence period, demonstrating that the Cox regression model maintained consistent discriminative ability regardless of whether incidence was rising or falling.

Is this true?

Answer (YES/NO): NO